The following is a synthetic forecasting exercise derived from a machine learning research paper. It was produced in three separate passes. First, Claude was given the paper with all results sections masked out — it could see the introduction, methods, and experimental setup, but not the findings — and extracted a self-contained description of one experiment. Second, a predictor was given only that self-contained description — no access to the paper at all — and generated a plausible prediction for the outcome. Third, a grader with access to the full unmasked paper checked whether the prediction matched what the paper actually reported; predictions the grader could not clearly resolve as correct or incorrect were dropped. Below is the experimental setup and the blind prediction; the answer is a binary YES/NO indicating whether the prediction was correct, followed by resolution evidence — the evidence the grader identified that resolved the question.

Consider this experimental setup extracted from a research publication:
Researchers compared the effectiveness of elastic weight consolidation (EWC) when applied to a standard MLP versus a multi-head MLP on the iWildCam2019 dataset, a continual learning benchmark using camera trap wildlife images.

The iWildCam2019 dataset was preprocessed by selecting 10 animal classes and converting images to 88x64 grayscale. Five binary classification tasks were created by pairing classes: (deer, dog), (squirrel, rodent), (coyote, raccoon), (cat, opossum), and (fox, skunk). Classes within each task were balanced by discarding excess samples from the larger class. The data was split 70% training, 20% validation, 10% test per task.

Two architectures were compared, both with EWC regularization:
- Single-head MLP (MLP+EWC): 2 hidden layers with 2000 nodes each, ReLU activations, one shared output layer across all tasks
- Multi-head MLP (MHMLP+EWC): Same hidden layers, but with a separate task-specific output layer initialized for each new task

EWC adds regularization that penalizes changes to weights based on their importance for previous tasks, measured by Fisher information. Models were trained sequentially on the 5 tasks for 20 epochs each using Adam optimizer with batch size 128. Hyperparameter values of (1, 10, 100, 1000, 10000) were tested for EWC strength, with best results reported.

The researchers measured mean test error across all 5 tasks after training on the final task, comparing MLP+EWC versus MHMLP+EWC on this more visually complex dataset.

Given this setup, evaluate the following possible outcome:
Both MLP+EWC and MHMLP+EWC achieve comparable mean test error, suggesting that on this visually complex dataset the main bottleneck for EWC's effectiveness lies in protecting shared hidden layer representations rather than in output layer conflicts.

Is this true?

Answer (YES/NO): NO